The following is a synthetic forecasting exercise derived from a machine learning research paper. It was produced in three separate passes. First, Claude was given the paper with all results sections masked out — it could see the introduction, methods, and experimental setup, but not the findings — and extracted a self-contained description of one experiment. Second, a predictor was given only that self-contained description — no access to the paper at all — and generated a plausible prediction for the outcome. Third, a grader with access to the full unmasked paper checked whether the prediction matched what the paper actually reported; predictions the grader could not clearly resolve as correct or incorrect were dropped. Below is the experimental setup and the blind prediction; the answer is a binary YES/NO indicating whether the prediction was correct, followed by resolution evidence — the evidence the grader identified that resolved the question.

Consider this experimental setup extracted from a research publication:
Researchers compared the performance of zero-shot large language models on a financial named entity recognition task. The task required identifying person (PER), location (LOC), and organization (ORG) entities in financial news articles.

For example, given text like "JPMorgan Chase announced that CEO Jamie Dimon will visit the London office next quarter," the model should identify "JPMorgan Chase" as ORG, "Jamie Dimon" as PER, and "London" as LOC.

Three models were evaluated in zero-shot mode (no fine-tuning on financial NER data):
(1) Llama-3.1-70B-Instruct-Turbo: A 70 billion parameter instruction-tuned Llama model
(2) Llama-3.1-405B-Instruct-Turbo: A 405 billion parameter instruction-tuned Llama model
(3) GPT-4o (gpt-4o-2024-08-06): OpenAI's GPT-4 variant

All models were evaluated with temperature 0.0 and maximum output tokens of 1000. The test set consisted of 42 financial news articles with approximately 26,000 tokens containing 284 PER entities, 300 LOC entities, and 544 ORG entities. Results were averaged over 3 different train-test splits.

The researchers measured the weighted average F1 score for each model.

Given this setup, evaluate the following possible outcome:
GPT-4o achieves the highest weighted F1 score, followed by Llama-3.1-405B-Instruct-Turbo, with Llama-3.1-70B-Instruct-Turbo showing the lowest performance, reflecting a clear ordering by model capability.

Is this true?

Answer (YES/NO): YES